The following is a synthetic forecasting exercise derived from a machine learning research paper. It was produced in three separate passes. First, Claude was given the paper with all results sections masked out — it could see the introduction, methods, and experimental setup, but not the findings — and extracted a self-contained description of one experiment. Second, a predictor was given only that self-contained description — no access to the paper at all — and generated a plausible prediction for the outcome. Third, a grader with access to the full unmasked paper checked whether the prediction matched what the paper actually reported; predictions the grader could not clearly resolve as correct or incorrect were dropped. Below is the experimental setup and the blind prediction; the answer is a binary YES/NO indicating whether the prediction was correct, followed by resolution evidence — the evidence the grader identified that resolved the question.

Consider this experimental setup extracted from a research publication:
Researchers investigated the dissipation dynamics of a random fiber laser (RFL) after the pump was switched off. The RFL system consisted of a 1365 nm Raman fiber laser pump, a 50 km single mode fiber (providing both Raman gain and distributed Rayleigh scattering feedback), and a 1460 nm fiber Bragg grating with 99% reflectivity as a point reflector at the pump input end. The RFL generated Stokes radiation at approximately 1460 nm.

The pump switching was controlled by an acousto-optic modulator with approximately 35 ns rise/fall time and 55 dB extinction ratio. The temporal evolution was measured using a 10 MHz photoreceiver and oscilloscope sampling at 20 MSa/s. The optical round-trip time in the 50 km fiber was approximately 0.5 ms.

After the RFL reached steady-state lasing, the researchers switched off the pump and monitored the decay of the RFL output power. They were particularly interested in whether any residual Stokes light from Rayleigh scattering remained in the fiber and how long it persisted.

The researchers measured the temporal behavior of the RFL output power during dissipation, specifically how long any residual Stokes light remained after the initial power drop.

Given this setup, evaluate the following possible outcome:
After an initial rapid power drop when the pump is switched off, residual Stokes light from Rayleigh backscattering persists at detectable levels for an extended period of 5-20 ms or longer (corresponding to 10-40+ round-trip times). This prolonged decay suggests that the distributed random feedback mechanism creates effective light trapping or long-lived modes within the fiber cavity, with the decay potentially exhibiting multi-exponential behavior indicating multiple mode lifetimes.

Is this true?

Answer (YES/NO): NO